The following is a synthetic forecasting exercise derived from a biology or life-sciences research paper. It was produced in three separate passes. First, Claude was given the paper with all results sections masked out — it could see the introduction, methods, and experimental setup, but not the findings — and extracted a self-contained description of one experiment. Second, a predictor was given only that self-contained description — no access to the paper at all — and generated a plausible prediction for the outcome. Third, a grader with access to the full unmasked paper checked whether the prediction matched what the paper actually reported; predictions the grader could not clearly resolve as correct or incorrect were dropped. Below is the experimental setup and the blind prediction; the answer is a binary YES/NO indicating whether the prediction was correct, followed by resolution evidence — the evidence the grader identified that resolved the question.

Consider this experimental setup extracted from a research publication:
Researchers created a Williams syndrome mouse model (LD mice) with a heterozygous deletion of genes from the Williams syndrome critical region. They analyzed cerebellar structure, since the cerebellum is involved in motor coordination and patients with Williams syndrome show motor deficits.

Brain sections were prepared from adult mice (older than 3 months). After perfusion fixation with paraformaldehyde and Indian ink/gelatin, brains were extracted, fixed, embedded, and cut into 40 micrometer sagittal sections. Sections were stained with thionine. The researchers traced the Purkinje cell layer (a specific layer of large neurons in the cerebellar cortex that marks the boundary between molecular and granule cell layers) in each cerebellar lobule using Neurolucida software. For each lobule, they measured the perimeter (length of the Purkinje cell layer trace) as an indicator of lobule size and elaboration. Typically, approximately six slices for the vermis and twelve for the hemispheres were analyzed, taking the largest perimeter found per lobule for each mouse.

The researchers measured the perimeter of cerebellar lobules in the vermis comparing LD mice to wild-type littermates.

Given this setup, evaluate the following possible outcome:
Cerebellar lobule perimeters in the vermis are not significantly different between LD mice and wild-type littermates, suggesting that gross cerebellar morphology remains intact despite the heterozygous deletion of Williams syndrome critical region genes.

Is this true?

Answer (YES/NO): NO